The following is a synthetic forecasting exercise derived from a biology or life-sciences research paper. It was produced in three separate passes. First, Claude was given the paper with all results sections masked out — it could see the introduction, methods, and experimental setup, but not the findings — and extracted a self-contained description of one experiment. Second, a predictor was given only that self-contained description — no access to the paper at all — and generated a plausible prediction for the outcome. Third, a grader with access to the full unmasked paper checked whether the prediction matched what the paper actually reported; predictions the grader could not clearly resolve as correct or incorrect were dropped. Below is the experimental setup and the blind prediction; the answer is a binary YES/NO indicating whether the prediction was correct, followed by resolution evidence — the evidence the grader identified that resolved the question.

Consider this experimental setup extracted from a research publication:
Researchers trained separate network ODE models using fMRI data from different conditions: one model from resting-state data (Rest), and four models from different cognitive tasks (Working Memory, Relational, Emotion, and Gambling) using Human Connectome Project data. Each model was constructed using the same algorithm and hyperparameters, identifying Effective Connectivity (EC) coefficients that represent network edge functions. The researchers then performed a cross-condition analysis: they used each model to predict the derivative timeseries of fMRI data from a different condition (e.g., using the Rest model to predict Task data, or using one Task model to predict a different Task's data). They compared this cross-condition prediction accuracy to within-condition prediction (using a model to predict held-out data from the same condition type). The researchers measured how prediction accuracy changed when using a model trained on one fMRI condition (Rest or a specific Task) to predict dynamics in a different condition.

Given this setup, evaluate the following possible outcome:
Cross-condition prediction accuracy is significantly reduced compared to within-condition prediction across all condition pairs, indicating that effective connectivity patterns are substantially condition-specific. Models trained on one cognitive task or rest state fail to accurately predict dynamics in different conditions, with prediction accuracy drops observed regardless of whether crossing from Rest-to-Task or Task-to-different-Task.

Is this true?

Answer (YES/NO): YES